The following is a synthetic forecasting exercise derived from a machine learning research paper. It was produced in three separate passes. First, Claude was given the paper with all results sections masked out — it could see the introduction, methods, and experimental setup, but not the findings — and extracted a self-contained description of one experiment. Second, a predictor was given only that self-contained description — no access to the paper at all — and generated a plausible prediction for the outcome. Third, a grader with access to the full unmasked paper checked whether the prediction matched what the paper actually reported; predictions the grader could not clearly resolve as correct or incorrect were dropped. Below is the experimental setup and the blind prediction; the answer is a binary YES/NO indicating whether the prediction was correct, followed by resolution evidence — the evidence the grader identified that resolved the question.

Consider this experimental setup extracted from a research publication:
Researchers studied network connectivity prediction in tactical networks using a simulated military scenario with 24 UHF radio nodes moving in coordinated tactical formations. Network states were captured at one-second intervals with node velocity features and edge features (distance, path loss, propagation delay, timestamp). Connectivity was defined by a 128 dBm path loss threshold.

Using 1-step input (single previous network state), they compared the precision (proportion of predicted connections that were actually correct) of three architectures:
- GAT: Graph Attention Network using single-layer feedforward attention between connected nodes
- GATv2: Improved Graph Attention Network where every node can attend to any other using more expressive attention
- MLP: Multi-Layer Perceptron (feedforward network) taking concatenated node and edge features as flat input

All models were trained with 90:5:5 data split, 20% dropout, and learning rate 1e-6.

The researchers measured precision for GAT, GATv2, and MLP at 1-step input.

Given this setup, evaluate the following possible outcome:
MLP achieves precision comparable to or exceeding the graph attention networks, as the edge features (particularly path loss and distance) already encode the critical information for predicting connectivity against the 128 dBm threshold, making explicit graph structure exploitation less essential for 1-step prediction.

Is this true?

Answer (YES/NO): NO